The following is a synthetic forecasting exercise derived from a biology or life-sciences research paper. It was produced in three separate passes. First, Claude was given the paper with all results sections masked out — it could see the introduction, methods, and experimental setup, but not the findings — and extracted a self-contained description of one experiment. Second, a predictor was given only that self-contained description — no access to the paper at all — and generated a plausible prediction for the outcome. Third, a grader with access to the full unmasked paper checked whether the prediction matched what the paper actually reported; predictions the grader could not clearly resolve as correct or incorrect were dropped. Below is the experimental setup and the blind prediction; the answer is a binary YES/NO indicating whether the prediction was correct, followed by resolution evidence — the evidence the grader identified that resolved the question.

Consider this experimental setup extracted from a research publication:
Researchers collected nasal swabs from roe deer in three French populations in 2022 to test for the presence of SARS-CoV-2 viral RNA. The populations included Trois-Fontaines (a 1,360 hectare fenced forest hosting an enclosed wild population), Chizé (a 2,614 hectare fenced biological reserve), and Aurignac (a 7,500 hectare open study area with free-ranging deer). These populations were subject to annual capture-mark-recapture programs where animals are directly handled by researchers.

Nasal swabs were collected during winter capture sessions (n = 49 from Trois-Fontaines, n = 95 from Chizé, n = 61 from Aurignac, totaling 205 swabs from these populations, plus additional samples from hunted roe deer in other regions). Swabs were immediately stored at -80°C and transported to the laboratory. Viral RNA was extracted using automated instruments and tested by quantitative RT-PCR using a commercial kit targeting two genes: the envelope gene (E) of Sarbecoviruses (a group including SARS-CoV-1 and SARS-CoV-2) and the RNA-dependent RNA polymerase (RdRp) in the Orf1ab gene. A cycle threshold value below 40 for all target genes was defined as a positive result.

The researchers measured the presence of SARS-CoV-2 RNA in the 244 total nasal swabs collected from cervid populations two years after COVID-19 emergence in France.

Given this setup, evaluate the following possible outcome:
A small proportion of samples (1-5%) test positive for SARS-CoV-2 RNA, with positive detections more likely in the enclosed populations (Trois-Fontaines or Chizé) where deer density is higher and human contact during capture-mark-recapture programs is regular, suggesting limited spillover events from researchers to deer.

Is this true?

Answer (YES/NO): NO